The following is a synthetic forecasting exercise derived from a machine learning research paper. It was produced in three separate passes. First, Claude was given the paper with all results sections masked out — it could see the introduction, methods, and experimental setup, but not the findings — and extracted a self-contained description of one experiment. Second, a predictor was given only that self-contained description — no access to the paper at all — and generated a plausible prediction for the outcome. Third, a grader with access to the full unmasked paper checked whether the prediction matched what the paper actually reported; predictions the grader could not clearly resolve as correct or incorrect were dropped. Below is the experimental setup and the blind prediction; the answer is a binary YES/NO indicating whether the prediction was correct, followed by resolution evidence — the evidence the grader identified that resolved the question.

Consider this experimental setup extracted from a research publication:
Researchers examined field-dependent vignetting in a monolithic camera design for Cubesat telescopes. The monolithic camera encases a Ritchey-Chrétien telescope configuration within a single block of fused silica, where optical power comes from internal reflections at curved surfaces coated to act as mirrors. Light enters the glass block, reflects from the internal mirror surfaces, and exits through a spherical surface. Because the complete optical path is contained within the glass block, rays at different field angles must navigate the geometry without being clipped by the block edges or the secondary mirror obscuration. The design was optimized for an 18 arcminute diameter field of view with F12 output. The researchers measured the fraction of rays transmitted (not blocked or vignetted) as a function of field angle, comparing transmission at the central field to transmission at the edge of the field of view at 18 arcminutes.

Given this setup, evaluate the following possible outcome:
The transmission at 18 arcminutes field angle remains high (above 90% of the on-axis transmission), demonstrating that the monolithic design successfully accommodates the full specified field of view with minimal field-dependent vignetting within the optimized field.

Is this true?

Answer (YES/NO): YES